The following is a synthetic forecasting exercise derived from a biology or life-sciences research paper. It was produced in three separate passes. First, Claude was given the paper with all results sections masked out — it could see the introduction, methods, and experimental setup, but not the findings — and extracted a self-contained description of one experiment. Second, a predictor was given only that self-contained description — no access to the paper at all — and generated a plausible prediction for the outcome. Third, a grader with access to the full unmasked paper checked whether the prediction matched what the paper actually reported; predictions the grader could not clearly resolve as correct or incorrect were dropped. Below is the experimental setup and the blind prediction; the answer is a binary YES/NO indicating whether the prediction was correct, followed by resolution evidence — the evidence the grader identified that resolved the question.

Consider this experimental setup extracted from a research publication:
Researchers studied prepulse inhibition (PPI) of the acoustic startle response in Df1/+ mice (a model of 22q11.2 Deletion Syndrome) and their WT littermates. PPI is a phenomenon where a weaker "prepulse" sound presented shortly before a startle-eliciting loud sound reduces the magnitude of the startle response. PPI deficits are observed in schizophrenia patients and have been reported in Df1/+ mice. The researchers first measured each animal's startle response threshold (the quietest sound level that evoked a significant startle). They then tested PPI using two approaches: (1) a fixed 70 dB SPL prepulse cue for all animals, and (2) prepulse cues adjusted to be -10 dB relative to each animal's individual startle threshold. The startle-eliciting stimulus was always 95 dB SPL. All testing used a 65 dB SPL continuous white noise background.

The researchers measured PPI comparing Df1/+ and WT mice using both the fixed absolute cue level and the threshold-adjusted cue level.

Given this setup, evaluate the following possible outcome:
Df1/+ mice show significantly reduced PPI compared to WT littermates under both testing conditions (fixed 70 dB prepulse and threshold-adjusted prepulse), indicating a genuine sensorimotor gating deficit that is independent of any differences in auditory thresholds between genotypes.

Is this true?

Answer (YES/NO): NO